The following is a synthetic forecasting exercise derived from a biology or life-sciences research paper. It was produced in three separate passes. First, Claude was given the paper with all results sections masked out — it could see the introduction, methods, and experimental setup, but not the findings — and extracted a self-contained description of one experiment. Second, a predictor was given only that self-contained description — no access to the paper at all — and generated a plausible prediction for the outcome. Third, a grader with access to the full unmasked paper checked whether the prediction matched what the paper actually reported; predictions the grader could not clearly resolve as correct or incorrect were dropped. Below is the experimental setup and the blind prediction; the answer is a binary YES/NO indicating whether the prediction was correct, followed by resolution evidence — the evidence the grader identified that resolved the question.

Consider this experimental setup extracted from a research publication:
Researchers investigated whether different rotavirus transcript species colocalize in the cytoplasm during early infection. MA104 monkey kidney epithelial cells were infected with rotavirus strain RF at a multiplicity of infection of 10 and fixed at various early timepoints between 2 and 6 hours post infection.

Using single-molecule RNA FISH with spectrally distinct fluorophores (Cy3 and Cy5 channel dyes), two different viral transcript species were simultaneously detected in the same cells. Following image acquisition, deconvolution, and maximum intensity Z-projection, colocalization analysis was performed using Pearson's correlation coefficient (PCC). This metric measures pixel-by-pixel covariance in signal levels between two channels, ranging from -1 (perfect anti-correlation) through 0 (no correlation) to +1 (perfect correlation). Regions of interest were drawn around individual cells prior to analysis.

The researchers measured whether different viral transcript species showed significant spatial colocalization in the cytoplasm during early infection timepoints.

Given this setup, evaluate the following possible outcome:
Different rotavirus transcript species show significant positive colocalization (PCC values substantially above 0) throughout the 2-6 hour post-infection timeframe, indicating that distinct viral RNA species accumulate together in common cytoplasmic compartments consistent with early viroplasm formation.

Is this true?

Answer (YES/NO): NO